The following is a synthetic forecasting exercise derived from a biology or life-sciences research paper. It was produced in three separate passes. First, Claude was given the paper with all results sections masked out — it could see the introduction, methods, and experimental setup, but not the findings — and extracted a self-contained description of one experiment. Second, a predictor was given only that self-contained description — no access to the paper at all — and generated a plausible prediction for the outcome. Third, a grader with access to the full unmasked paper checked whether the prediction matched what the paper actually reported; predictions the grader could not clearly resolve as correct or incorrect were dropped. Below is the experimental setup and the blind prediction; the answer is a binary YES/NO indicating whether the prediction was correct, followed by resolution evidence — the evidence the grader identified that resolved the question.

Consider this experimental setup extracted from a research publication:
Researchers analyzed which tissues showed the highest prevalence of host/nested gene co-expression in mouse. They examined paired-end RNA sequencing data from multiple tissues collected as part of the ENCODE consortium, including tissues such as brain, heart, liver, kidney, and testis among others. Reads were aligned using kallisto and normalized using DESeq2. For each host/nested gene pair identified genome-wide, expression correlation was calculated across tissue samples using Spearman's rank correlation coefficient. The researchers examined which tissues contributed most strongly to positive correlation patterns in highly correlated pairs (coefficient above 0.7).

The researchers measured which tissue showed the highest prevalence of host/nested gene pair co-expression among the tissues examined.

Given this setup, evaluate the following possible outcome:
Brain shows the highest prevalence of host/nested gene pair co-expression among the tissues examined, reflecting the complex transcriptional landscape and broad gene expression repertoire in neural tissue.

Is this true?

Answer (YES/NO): NO